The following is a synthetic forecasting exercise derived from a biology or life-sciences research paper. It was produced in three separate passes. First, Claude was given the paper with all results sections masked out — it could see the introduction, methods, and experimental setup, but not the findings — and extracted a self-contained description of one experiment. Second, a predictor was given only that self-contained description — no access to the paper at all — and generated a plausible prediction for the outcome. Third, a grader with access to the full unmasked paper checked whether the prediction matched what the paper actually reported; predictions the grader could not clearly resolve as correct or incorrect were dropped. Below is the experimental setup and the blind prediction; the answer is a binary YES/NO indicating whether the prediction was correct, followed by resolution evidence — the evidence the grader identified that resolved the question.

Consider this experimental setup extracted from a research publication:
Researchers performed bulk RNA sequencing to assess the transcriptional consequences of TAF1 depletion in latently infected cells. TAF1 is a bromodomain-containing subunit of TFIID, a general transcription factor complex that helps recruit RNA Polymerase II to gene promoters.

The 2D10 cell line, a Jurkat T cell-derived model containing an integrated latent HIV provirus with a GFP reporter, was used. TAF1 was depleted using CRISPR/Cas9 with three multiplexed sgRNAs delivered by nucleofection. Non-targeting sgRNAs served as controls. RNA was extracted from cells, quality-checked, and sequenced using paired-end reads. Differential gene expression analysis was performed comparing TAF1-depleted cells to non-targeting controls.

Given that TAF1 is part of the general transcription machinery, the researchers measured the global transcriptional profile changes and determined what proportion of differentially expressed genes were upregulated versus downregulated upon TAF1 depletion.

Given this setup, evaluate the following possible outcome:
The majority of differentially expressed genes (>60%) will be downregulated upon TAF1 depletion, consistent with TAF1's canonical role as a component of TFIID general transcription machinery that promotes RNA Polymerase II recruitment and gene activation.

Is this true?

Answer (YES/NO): YES